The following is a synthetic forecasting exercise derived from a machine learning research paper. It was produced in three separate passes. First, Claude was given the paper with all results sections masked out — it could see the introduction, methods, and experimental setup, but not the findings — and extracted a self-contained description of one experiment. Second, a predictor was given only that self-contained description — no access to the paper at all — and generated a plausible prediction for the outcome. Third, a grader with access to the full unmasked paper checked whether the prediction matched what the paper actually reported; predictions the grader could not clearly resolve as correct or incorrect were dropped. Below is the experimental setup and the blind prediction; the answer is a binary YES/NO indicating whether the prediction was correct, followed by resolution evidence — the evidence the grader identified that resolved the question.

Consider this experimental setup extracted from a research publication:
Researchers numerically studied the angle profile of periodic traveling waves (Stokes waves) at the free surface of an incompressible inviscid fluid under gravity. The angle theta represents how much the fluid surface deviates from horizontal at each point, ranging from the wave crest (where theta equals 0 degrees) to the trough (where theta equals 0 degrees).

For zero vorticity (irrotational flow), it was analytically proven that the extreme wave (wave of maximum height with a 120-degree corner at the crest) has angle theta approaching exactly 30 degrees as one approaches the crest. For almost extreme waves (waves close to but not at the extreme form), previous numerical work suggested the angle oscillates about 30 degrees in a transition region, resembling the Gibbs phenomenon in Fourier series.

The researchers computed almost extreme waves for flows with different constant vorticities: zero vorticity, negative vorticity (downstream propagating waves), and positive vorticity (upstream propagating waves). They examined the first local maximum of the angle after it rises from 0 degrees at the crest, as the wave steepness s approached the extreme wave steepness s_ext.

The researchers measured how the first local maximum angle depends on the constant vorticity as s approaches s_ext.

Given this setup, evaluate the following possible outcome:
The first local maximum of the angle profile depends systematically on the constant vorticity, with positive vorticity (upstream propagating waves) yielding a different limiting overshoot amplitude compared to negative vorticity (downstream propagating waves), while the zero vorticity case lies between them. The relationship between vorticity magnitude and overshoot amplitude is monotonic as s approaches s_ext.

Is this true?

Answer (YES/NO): NO